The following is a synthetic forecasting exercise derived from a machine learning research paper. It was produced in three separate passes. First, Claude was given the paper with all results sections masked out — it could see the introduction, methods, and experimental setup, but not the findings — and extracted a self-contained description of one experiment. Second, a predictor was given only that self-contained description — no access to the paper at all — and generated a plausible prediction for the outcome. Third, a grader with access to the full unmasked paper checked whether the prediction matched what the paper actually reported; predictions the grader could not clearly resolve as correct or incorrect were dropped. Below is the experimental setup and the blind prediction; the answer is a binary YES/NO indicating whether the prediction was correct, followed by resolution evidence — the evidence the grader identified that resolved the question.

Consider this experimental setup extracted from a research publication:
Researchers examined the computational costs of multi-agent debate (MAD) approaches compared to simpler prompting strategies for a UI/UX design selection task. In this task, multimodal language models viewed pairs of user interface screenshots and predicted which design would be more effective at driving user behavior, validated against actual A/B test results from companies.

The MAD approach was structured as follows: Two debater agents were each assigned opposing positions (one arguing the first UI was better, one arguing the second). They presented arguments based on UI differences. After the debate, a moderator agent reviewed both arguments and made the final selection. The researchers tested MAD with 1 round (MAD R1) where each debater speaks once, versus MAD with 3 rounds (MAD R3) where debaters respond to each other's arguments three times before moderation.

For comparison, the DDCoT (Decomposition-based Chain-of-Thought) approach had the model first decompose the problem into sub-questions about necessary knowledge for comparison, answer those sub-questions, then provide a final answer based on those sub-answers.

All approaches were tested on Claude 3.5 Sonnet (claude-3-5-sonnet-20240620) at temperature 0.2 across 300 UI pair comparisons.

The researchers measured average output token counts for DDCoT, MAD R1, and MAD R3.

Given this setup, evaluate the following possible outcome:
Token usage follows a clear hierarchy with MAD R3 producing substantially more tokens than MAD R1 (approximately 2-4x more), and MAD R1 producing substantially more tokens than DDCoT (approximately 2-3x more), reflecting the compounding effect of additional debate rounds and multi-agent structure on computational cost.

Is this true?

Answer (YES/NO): NO